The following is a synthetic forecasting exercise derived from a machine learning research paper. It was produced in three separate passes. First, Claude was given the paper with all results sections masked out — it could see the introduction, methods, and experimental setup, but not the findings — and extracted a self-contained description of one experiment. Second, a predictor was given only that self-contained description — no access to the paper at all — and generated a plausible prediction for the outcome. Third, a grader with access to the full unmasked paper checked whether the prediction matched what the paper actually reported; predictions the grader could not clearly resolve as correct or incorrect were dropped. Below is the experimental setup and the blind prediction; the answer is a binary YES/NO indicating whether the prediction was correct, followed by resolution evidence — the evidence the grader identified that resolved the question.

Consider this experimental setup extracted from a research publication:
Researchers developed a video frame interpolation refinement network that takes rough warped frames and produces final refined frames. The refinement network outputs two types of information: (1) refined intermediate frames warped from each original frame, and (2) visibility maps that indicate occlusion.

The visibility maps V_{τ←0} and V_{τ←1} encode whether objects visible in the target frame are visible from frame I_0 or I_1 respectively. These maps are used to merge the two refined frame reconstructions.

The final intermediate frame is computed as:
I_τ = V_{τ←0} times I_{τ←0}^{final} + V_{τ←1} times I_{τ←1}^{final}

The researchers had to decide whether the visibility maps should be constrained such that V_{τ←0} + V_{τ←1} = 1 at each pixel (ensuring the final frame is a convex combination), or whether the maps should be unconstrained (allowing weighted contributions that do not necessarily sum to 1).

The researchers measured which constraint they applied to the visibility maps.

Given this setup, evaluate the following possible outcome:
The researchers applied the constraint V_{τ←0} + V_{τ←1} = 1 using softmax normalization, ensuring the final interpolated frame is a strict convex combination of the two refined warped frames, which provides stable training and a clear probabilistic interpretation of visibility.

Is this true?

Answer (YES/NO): NO